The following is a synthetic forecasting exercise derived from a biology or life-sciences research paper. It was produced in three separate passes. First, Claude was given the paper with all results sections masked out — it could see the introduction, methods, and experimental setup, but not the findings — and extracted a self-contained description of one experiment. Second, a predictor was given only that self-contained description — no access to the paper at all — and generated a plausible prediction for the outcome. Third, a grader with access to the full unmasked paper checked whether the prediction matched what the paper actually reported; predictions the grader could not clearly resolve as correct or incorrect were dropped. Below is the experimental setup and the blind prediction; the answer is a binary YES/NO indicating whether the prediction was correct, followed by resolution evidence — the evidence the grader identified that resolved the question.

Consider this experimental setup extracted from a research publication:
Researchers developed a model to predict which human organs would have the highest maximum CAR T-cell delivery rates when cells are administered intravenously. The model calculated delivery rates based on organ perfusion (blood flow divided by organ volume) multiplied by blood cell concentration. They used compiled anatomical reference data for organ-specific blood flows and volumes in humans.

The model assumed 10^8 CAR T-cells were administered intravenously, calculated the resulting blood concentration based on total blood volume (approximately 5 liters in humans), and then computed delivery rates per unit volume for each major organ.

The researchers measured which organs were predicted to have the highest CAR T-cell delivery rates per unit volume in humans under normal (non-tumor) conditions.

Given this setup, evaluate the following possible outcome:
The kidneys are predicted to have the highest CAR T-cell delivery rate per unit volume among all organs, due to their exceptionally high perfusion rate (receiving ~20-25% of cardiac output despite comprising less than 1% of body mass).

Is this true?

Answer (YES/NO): NO